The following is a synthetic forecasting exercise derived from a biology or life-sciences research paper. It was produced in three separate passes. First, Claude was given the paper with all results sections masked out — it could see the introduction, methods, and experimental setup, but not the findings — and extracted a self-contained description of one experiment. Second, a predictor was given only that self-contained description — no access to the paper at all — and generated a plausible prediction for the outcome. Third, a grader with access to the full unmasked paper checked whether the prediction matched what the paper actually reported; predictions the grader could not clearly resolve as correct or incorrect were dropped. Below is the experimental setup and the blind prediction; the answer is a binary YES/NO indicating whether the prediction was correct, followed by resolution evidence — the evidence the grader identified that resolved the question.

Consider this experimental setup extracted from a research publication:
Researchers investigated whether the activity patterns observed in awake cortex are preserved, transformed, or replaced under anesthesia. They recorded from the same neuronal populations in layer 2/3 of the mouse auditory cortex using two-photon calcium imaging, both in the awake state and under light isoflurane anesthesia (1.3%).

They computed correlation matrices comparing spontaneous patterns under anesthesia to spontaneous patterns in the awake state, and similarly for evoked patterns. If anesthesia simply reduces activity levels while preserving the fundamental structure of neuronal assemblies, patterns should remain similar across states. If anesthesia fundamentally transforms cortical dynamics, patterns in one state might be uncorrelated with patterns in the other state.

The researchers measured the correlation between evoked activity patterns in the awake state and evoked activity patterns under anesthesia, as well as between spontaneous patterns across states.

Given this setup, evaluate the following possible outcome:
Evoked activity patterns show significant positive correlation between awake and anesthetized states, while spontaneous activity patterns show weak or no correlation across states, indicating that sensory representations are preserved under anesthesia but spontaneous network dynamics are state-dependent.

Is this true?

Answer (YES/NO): NO